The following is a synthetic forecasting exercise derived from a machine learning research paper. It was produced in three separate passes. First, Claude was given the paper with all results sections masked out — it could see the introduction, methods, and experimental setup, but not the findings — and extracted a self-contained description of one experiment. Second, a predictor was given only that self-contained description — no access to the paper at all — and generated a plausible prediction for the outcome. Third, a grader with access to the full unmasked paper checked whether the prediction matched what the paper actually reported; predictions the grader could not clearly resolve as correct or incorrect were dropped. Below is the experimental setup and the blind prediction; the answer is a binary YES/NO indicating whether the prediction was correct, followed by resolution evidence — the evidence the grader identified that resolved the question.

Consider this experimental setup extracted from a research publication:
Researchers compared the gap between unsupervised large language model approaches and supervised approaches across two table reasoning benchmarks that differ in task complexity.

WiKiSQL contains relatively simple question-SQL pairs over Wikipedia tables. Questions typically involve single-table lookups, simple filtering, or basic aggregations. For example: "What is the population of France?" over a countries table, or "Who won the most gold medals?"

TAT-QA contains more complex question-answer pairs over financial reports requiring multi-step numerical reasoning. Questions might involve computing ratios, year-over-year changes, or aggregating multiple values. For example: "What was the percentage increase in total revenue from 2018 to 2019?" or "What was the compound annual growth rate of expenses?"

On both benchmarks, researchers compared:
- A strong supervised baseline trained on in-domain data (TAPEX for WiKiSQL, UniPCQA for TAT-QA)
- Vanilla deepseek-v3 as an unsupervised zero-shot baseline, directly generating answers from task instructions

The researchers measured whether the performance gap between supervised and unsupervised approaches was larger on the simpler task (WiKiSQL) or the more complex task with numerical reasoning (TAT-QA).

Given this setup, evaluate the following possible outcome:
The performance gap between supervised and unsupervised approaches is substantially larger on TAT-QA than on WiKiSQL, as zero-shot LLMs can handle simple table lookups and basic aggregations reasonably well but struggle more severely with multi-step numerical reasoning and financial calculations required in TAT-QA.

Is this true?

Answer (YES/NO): YES